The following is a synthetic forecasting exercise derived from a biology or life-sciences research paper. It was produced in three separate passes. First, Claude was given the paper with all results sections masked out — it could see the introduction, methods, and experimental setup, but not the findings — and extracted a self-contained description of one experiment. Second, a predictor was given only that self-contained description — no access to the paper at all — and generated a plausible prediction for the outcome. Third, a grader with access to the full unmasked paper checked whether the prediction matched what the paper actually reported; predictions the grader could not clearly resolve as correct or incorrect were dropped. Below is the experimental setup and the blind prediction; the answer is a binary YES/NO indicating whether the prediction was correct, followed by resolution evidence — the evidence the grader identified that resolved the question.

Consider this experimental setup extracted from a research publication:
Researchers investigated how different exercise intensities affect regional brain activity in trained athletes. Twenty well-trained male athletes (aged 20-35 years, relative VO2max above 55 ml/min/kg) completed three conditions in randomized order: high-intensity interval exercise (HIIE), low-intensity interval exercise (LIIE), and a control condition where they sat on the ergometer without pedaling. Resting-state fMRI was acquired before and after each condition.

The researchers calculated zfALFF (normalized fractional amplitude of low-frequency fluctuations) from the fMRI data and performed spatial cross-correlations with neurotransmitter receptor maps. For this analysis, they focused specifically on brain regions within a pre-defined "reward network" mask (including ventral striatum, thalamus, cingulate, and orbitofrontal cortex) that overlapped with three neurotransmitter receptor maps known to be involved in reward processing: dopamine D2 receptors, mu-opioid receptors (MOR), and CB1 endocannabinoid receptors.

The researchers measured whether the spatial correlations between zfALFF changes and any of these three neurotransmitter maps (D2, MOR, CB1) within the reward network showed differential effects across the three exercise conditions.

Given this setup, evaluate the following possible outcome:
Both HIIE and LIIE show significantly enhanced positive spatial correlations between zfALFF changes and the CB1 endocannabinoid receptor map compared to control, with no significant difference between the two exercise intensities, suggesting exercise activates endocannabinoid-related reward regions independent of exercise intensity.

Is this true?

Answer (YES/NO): NO